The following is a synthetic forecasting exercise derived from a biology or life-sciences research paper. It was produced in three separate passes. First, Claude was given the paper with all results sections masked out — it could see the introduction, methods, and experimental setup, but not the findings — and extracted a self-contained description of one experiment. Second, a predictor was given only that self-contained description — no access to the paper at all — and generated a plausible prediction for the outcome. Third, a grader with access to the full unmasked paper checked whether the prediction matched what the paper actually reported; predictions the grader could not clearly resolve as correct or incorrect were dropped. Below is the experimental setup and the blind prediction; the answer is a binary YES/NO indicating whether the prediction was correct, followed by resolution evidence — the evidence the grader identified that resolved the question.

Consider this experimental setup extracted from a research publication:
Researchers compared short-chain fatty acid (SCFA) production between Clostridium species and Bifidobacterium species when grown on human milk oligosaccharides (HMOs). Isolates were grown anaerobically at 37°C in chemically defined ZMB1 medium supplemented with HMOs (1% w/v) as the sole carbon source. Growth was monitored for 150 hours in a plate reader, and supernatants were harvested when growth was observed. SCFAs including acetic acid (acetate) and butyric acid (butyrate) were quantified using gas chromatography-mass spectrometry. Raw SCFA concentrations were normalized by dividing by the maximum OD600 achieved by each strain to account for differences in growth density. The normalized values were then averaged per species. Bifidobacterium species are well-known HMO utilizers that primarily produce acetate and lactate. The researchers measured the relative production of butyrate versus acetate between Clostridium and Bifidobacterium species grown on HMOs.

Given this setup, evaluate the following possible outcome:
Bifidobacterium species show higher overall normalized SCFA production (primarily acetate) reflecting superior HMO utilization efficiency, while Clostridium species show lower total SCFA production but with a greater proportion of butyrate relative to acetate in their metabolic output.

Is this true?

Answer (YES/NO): NO